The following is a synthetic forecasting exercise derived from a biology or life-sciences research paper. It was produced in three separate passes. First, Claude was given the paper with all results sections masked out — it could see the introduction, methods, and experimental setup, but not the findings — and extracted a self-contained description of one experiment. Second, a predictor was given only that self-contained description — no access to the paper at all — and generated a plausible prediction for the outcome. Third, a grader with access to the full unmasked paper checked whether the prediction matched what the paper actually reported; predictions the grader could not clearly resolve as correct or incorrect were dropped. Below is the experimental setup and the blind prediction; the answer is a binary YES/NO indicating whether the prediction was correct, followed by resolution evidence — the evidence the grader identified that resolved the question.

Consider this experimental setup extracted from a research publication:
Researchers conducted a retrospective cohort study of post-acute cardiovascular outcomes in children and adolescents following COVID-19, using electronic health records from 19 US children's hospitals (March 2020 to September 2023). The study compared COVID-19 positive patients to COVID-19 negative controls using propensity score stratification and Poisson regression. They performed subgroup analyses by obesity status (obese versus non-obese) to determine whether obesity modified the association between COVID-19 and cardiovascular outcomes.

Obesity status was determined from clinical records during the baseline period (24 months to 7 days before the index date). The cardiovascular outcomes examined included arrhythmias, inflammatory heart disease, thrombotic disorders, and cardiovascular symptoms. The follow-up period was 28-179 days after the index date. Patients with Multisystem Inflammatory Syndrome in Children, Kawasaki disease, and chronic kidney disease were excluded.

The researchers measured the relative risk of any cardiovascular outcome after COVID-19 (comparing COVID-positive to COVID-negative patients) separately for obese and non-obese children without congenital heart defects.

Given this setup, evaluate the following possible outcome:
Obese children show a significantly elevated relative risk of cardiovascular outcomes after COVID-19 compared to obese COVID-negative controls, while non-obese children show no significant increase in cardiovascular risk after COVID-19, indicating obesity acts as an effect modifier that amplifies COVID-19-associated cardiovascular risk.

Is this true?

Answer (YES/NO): NO